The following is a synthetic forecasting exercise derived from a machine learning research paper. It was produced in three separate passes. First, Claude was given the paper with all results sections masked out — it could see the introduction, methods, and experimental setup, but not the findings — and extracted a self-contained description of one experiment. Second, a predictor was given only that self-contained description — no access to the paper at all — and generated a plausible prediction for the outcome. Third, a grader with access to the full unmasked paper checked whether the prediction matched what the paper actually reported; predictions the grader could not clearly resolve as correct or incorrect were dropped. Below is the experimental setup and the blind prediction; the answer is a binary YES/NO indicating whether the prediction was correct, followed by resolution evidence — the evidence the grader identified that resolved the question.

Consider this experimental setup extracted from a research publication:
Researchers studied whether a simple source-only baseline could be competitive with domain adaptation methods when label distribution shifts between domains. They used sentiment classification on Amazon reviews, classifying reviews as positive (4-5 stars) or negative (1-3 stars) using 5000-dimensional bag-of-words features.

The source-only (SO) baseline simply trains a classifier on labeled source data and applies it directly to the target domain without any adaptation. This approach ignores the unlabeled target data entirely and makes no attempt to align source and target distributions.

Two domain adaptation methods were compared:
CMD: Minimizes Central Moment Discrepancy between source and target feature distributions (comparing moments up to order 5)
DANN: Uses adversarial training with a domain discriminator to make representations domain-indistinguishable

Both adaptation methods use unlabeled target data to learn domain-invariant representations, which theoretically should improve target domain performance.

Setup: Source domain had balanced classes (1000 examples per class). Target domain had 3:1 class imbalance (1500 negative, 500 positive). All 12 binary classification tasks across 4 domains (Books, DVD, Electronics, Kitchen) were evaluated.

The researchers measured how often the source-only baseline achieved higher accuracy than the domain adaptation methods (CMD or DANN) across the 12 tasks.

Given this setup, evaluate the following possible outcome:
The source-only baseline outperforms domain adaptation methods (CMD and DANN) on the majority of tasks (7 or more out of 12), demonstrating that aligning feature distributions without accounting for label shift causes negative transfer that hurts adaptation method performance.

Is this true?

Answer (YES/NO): YES